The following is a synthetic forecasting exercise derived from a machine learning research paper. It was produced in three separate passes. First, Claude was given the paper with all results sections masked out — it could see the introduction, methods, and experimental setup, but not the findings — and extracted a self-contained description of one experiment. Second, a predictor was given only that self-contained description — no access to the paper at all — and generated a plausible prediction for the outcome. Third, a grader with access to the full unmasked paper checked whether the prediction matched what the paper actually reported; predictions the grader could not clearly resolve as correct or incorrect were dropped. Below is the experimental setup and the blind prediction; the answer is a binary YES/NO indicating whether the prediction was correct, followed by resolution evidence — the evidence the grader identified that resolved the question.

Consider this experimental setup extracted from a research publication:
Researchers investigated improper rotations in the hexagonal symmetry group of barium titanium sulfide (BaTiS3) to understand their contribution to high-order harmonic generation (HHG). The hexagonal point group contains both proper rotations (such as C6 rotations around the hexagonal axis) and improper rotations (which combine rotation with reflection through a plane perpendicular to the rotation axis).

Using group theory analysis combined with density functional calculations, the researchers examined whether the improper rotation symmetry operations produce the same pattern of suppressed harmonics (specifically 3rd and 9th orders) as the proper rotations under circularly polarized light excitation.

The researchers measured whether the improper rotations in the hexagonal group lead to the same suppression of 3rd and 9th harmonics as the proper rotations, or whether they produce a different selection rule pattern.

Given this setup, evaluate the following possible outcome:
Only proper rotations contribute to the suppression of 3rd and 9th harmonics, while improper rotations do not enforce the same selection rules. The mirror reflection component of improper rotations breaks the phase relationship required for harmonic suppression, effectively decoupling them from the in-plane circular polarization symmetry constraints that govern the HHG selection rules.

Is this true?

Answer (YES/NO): NO